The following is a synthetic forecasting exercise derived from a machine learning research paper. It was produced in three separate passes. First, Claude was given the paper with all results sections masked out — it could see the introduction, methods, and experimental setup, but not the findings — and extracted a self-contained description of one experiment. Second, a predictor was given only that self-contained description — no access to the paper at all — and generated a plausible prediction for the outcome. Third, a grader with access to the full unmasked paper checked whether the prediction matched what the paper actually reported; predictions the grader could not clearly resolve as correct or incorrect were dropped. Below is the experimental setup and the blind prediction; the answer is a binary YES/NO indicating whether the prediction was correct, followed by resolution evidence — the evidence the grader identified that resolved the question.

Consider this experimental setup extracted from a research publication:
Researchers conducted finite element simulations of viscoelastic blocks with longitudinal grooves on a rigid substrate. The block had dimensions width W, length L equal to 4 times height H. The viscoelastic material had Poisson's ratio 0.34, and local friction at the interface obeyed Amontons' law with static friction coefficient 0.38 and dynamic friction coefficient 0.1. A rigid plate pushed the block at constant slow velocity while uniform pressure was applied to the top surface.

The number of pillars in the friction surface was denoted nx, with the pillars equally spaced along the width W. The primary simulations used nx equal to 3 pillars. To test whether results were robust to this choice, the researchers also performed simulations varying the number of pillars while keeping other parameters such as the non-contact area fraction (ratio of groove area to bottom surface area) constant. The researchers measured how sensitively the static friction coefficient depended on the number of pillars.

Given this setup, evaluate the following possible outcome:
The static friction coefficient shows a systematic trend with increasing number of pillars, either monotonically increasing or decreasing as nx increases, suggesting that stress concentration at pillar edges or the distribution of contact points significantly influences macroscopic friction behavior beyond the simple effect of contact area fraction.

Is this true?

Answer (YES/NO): NO